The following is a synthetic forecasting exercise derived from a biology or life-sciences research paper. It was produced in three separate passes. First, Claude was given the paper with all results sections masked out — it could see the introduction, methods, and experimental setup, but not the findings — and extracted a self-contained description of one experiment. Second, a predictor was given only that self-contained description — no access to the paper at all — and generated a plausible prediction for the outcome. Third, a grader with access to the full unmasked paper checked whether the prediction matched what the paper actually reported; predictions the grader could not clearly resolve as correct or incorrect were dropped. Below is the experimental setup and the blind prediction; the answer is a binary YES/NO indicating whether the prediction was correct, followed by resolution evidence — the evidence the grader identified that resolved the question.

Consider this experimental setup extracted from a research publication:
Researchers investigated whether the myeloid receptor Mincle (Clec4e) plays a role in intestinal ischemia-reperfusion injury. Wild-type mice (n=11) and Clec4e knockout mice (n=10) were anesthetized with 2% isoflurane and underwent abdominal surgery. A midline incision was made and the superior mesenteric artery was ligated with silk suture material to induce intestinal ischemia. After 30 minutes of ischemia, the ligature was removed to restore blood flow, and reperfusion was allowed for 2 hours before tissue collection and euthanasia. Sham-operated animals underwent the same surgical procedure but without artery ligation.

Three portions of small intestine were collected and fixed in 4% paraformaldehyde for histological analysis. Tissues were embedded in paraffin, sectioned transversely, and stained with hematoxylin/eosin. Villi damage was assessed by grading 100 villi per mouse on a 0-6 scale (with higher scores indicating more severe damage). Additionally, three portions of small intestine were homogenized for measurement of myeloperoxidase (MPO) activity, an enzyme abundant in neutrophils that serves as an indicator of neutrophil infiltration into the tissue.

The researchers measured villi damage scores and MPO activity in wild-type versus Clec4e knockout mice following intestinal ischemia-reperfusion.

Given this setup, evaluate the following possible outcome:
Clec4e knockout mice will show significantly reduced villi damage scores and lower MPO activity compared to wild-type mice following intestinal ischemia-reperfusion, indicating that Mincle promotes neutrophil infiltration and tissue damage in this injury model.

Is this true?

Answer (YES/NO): NO